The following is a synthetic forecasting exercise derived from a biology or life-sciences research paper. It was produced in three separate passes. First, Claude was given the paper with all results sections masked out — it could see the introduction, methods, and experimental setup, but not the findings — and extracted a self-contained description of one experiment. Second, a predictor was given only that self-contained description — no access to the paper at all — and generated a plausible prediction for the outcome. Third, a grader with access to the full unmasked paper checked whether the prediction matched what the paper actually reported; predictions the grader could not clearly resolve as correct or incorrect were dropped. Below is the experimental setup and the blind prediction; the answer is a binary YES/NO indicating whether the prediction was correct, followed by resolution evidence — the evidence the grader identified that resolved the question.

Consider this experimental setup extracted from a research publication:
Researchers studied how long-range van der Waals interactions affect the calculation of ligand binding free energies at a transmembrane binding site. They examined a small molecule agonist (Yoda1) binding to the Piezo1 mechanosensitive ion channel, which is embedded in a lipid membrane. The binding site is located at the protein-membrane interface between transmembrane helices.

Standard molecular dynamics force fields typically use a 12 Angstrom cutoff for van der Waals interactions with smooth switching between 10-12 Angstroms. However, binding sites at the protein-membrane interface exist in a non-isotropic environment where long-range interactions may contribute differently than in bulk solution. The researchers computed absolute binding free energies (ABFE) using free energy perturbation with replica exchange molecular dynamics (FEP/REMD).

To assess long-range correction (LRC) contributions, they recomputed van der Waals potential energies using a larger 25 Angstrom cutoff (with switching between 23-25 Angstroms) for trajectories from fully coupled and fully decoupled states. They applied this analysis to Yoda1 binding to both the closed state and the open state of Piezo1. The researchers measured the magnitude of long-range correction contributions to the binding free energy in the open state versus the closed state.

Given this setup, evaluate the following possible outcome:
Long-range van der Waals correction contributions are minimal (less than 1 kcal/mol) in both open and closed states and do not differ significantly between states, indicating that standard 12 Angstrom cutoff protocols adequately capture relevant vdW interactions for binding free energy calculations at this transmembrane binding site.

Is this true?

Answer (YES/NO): NO